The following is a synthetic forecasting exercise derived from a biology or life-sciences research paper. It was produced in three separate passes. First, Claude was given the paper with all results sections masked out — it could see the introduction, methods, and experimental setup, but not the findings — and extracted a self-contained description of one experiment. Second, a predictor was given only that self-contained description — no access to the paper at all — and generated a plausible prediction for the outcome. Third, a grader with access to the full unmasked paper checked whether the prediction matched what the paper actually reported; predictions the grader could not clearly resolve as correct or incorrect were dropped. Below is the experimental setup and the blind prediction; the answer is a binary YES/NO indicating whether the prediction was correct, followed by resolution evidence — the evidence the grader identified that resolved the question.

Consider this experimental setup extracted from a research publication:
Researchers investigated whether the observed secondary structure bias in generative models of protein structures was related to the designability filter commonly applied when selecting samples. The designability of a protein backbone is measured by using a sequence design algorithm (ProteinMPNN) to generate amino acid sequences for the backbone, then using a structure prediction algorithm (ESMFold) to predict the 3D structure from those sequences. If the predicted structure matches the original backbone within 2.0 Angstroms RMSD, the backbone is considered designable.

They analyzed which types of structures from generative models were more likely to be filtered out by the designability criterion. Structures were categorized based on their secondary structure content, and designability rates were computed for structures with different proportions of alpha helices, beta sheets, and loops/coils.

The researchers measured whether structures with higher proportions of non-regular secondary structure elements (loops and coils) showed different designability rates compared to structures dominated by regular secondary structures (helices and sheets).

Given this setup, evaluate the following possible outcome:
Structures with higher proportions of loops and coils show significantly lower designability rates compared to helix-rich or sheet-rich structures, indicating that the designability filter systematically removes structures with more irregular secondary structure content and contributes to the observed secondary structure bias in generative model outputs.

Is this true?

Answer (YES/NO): YES